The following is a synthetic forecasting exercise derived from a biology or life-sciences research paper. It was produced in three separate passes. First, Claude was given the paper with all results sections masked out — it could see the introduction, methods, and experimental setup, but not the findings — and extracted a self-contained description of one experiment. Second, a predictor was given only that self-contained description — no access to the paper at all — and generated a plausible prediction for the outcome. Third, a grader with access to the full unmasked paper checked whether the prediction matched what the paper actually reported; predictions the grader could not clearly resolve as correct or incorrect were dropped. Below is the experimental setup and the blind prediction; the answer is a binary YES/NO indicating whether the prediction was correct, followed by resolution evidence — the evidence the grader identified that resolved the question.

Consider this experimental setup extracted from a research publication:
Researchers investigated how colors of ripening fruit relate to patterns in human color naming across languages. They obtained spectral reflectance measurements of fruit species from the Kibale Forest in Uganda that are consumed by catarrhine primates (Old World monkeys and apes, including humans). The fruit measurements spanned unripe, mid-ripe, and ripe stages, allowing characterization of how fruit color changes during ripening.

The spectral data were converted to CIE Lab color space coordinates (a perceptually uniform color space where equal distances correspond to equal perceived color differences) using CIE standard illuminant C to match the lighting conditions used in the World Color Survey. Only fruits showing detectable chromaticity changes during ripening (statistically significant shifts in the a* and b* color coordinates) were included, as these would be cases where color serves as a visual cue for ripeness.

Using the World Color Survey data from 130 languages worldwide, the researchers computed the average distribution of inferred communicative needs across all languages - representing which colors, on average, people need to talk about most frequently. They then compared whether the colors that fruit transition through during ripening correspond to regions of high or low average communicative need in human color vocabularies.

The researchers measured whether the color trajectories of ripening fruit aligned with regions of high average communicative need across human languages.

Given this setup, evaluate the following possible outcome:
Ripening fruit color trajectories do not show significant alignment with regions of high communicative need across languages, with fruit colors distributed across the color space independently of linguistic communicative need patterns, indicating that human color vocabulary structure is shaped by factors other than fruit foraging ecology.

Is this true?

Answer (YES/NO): NO